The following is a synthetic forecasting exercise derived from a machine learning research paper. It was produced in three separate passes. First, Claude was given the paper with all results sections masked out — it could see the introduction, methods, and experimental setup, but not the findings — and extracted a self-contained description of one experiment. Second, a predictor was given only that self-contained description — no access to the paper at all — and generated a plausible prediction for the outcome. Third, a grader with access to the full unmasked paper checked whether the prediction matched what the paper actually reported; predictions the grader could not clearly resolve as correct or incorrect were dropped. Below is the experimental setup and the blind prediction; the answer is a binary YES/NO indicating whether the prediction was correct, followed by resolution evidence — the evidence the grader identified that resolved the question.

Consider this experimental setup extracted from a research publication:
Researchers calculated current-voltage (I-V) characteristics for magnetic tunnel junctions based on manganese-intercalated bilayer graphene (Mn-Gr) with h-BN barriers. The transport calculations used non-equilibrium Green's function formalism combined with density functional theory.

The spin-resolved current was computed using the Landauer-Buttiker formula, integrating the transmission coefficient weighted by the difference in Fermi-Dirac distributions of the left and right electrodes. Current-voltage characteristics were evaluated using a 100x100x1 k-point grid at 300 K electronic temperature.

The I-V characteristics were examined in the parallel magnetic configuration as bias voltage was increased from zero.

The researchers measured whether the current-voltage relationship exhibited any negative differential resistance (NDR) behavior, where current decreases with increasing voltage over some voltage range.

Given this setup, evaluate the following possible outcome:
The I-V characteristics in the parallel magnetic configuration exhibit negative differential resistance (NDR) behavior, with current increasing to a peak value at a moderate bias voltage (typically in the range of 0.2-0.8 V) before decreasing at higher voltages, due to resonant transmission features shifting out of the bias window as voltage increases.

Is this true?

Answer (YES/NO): YES